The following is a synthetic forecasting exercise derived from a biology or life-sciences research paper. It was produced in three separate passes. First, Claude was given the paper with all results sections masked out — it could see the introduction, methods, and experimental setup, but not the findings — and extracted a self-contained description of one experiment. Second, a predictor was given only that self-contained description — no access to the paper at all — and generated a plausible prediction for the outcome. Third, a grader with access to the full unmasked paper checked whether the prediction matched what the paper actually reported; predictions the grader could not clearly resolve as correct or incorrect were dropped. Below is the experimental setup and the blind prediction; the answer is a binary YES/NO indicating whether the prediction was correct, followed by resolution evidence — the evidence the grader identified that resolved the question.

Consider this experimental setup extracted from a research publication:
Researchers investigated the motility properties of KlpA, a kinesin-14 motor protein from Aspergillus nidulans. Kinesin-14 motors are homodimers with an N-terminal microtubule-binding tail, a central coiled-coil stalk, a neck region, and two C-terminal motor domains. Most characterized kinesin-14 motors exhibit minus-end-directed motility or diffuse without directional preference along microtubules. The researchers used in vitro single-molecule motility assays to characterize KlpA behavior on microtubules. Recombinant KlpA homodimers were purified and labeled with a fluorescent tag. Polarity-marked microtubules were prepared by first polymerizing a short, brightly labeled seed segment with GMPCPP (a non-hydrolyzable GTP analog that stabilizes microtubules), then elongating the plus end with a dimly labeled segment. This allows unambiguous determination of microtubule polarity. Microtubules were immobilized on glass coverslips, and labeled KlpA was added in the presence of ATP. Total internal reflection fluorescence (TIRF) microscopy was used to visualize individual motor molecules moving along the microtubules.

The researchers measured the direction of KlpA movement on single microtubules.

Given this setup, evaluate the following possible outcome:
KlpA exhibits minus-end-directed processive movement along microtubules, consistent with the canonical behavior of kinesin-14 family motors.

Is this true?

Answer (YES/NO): NO